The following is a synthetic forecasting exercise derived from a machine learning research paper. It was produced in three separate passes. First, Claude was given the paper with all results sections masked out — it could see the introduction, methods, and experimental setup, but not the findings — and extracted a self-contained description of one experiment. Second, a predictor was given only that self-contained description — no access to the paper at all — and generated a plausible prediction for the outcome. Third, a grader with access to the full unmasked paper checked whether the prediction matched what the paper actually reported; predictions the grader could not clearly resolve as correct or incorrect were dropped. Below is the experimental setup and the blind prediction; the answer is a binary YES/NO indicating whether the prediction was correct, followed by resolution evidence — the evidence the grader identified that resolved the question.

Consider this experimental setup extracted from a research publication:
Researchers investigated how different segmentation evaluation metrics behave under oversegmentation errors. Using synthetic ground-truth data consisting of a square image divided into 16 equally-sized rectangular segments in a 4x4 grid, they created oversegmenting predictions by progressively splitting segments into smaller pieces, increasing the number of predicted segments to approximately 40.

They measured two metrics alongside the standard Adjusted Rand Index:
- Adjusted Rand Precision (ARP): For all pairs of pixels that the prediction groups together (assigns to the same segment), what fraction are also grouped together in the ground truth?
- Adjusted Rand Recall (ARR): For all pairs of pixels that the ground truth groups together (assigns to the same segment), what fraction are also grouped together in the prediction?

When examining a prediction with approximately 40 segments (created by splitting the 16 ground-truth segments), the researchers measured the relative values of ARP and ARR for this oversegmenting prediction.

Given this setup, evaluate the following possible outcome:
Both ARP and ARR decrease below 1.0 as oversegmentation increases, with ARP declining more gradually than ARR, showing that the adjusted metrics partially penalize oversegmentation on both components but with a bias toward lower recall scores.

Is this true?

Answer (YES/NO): NO